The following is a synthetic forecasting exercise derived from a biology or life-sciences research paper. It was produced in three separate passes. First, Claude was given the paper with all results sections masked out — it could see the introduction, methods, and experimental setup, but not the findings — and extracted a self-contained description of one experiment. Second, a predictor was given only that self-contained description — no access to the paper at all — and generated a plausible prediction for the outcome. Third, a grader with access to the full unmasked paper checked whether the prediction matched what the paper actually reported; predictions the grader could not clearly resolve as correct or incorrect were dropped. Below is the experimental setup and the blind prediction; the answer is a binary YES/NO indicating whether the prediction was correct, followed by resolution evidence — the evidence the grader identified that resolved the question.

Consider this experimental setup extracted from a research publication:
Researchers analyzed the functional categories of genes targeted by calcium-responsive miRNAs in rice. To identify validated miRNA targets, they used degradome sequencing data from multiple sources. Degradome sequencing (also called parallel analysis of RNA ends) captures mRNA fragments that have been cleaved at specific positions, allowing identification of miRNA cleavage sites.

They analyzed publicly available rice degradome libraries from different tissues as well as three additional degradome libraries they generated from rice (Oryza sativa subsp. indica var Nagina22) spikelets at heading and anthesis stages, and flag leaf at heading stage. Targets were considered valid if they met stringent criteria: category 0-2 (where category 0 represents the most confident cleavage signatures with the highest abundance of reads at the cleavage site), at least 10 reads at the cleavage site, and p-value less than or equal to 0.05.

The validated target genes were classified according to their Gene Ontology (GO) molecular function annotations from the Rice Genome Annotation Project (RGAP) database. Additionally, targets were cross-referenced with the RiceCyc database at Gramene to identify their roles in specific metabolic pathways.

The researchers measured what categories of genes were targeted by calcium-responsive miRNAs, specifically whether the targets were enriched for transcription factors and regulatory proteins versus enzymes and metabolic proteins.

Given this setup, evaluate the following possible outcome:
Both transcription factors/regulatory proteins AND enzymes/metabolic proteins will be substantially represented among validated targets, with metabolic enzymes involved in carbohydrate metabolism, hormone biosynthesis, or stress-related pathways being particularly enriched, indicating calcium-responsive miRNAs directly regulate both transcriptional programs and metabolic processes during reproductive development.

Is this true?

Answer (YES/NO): NO